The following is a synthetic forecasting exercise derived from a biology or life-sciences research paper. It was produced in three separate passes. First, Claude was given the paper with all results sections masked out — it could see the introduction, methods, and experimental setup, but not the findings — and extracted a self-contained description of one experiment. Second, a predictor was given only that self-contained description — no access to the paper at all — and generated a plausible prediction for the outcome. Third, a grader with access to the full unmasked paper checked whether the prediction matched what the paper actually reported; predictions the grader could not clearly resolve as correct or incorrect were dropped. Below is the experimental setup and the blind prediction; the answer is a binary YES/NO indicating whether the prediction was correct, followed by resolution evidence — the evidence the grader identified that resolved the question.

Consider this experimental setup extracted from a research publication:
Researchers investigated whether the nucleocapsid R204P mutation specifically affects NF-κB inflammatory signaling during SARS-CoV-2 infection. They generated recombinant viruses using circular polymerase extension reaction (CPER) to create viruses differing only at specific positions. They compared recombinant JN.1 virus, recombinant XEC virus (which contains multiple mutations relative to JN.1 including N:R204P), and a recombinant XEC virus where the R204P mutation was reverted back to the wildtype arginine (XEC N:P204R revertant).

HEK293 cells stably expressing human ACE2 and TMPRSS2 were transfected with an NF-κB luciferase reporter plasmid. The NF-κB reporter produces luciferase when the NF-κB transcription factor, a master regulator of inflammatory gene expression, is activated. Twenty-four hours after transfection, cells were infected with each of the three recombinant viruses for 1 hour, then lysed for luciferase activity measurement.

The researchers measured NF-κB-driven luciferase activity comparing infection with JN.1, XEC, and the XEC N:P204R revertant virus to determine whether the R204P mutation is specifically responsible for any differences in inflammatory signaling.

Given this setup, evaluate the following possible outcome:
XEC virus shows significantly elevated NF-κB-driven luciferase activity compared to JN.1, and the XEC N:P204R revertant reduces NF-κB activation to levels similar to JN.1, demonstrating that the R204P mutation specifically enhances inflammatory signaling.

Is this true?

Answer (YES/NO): YES